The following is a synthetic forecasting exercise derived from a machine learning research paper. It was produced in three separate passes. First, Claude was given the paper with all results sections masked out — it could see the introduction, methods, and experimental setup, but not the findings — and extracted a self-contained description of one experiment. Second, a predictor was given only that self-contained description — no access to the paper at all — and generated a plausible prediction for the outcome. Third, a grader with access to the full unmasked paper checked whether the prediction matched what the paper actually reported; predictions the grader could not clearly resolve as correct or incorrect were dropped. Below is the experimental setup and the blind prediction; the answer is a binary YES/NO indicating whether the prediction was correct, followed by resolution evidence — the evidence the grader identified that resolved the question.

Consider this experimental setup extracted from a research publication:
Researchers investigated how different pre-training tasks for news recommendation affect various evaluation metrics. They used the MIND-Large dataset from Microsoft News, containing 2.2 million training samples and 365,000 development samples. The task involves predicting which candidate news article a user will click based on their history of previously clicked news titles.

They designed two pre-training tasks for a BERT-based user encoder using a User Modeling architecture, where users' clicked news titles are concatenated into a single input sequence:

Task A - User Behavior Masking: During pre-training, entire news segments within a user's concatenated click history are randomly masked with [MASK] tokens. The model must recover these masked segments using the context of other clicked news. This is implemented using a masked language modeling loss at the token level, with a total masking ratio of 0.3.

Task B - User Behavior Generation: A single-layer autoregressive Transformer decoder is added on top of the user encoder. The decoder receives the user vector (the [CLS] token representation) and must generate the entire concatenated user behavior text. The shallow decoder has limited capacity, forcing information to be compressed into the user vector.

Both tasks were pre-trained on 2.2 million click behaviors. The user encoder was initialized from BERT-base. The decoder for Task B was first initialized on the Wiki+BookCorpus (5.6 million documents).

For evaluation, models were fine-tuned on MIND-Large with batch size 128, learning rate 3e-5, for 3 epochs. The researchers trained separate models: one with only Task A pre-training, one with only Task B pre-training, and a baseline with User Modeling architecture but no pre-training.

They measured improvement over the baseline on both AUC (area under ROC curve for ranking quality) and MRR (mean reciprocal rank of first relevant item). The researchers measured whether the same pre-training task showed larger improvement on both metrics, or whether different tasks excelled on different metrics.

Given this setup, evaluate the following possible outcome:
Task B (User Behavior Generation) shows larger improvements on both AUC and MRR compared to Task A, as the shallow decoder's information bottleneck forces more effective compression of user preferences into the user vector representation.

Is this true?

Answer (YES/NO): YES